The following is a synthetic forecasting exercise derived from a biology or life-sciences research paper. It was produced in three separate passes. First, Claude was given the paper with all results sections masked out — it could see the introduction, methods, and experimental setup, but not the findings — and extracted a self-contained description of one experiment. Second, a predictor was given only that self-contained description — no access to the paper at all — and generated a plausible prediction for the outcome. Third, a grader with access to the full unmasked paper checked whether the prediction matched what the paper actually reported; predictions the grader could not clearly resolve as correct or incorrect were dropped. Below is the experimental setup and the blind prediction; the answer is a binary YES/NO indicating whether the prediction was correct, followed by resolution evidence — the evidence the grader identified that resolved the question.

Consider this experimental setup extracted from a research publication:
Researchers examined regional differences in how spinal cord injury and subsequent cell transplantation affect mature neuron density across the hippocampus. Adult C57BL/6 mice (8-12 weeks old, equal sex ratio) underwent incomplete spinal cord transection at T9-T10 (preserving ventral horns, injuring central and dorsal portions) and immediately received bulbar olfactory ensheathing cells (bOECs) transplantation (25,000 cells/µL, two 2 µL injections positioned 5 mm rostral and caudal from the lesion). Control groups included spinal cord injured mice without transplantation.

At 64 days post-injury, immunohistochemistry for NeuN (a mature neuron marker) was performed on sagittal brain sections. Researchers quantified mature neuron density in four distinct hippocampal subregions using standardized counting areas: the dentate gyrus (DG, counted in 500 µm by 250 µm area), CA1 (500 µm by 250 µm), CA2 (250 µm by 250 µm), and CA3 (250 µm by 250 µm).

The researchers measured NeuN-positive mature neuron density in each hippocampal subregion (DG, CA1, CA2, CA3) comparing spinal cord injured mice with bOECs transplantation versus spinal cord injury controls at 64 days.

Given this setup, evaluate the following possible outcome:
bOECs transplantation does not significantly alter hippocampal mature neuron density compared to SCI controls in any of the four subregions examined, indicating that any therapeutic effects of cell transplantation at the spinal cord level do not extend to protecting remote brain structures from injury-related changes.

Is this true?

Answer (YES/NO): NO